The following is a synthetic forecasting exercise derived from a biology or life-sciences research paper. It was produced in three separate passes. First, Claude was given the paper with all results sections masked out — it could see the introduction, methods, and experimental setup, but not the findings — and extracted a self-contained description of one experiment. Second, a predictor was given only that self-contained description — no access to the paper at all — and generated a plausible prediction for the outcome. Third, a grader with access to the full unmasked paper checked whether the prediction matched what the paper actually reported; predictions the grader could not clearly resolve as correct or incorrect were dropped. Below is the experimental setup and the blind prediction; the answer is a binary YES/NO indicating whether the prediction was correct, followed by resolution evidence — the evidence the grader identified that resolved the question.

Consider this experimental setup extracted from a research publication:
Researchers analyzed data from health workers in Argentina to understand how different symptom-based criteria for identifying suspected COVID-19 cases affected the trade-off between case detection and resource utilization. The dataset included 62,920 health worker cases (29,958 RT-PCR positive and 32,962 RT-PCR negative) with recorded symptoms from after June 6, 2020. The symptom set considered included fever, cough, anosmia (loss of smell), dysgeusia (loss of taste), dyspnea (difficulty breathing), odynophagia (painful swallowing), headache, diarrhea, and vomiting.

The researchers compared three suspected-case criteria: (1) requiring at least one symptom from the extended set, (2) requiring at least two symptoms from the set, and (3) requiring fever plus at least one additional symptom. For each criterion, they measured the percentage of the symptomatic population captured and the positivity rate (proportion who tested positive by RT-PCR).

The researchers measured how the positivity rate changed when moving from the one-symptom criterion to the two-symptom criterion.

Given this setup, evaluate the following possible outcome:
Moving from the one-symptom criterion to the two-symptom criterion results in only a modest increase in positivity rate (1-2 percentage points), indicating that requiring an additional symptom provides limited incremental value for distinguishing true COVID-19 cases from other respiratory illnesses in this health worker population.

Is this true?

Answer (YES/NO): YES